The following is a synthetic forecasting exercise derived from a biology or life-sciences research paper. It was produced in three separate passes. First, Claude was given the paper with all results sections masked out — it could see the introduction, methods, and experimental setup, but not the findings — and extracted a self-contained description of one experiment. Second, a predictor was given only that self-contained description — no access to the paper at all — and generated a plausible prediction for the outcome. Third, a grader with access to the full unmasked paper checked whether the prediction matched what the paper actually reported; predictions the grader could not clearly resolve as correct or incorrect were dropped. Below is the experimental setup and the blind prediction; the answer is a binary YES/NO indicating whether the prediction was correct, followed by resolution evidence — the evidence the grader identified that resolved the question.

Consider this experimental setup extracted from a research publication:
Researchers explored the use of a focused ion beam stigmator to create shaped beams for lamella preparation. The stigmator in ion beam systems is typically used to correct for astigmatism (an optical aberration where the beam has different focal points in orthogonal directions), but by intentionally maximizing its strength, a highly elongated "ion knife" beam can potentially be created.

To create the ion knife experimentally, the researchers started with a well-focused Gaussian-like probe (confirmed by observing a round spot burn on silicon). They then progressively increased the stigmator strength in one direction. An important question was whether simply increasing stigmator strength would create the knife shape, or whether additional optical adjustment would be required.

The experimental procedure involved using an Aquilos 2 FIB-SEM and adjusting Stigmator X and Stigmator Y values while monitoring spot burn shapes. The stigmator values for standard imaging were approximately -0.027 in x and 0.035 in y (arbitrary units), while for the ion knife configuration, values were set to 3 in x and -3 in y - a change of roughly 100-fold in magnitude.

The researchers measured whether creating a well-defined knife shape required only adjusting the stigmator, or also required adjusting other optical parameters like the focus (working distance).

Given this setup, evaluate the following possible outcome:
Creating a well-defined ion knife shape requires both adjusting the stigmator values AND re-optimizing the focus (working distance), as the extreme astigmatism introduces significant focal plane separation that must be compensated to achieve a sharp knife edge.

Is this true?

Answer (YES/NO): YES